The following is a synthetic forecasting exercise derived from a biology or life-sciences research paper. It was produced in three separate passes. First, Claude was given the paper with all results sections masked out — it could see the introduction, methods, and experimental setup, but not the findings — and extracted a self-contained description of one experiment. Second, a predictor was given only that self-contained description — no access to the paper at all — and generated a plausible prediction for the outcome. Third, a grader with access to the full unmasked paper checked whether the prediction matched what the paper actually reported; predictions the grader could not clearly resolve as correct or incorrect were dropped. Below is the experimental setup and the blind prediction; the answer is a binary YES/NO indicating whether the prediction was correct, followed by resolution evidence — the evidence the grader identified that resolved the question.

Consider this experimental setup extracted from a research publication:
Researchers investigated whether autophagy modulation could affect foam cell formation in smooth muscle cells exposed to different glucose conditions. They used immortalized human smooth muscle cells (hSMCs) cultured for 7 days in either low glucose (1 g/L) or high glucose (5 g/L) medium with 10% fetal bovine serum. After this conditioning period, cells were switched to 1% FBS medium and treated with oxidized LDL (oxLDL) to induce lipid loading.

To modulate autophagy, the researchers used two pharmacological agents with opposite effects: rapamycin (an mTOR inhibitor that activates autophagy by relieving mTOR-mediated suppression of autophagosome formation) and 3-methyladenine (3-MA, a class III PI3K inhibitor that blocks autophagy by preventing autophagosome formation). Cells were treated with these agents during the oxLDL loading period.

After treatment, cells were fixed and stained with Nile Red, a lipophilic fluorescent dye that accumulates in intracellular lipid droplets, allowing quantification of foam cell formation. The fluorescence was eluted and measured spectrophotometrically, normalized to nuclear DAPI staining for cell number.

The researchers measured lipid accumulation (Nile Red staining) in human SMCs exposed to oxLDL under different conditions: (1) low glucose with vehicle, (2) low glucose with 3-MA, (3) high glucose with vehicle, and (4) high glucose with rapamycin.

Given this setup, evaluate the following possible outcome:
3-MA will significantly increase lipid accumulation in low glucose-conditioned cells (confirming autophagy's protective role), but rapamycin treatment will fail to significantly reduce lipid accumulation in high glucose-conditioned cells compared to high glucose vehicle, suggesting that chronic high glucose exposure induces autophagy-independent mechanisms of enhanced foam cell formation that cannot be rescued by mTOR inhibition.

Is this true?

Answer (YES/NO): NO